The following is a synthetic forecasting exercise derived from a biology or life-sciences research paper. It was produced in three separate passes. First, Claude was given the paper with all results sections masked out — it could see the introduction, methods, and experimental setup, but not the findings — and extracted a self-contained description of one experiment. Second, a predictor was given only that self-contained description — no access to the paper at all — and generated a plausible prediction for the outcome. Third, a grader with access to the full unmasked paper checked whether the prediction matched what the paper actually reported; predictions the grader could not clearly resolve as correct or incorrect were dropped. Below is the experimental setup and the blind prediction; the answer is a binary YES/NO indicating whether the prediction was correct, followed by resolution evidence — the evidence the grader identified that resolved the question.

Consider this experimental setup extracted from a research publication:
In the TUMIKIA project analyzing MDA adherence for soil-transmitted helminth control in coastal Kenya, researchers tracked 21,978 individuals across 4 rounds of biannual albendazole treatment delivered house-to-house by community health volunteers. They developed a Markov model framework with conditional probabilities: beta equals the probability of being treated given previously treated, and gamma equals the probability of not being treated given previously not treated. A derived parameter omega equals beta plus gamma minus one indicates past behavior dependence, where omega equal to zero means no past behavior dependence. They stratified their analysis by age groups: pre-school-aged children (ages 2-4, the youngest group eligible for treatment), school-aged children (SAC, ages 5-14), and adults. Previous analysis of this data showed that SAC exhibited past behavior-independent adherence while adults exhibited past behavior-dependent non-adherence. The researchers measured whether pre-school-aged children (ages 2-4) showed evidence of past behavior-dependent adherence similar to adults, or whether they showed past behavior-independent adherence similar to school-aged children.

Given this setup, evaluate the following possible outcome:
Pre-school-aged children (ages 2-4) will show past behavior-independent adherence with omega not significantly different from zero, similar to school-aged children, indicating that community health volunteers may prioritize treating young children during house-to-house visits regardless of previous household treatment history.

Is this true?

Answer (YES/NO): NO